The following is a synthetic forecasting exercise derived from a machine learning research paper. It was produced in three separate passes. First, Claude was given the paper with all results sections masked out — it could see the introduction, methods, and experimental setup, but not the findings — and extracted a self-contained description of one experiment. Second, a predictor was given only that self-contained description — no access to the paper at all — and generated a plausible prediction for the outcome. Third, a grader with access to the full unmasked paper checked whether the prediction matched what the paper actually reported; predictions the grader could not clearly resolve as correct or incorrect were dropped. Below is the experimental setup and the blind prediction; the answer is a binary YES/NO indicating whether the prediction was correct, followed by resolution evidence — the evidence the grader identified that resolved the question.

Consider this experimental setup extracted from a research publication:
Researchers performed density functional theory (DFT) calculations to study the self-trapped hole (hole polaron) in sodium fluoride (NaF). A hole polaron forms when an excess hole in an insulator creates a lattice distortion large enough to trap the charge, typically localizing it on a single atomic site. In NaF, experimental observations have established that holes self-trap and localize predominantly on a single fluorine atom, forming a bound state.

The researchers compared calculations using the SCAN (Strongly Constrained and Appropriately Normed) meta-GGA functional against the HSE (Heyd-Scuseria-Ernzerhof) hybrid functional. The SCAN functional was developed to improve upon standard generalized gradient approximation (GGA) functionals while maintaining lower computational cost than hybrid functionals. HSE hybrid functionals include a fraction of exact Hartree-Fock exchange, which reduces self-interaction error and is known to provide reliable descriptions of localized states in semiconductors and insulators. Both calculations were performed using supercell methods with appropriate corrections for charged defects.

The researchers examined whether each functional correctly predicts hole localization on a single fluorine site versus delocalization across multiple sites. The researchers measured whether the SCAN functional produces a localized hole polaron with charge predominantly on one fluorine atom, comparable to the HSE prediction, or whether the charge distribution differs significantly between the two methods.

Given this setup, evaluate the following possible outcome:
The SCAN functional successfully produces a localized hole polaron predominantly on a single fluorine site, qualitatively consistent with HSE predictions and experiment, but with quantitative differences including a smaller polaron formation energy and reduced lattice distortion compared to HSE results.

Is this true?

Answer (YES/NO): NO